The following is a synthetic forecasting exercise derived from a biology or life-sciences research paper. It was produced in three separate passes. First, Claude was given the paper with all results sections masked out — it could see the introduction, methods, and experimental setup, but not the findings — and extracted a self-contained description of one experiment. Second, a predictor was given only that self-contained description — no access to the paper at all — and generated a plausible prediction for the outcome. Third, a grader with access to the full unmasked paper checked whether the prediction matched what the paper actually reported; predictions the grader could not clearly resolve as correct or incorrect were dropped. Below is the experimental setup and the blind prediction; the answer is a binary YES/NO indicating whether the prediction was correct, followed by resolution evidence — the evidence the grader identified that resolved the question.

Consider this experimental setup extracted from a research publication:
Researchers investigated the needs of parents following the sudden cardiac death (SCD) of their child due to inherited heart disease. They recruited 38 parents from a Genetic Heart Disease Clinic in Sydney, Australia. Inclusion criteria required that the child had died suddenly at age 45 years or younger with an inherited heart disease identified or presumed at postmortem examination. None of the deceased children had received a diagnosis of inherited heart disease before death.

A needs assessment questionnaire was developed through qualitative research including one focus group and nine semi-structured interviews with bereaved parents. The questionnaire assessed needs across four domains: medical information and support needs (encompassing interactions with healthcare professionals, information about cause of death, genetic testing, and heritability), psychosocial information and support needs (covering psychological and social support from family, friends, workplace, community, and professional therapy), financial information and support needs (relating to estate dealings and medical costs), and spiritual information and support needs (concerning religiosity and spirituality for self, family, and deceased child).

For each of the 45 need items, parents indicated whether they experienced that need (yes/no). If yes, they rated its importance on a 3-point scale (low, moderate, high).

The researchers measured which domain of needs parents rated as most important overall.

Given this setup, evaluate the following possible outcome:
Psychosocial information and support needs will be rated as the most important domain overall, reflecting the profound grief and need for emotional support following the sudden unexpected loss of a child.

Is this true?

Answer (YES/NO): NO